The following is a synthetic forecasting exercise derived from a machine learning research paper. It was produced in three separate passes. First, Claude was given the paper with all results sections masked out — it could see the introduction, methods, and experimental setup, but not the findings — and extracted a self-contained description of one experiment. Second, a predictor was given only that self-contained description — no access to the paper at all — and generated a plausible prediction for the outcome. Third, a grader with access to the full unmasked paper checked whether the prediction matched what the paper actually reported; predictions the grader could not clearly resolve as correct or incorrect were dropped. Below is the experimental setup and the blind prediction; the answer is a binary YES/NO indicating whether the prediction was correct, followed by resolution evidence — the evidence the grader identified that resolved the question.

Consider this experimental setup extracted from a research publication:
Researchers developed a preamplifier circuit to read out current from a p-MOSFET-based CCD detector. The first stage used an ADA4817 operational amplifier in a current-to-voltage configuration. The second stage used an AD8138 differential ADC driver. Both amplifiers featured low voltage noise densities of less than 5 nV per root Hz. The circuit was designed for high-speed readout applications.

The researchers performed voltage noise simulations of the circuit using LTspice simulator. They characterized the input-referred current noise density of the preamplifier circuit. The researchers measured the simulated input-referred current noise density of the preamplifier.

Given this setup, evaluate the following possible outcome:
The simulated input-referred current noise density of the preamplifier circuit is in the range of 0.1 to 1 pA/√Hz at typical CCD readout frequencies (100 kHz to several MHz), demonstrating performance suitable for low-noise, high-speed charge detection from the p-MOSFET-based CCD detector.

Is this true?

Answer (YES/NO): NO